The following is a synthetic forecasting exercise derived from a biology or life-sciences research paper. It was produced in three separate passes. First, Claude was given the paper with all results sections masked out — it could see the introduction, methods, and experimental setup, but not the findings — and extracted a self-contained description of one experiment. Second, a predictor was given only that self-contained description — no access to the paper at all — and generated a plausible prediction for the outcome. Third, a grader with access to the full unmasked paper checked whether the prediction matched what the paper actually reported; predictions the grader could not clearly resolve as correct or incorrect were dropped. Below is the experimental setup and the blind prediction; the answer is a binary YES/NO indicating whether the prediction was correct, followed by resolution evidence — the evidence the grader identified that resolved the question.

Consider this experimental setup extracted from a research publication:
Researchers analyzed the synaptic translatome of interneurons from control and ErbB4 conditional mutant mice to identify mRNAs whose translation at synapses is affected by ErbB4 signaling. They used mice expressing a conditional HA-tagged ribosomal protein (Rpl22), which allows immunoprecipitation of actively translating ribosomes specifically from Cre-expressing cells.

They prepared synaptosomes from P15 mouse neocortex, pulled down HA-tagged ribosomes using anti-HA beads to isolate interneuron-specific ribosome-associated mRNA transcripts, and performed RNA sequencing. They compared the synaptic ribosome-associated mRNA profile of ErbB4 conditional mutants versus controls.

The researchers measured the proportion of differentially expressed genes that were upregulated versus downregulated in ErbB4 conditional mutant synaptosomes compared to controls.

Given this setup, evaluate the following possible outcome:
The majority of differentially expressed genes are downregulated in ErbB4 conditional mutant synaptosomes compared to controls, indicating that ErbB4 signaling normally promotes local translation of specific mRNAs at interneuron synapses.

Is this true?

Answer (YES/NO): YES